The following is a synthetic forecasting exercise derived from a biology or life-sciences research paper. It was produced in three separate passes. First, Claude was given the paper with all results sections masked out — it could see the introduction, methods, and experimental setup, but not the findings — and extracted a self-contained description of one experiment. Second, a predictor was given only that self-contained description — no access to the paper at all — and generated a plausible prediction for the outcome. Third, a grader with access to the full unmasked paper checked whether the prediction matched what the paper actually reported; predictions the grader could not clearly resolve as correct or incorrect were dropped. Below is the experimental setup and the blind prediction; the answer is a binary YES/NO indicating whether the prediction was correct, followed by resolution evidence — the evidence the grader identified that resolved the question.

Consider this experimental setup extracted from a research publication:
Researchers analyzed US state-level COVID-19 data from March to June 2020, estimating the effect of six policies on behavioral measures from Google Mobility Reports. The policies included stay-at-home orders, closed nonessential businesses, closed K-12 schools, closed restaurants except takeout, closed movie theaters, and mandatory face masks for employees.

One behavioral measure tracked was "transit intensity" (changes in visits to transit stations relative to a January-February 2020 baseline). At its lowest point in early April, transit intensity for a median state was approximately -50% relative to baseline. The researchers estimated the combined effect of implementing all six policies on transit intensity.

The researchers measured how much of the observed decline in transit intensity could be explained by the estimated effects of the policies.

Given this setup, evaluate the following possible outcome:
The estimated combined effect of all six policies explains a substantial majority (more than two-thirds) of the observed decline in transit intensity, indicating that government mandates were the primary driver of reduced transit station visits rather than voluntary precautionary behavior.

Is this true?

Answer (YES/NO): NO